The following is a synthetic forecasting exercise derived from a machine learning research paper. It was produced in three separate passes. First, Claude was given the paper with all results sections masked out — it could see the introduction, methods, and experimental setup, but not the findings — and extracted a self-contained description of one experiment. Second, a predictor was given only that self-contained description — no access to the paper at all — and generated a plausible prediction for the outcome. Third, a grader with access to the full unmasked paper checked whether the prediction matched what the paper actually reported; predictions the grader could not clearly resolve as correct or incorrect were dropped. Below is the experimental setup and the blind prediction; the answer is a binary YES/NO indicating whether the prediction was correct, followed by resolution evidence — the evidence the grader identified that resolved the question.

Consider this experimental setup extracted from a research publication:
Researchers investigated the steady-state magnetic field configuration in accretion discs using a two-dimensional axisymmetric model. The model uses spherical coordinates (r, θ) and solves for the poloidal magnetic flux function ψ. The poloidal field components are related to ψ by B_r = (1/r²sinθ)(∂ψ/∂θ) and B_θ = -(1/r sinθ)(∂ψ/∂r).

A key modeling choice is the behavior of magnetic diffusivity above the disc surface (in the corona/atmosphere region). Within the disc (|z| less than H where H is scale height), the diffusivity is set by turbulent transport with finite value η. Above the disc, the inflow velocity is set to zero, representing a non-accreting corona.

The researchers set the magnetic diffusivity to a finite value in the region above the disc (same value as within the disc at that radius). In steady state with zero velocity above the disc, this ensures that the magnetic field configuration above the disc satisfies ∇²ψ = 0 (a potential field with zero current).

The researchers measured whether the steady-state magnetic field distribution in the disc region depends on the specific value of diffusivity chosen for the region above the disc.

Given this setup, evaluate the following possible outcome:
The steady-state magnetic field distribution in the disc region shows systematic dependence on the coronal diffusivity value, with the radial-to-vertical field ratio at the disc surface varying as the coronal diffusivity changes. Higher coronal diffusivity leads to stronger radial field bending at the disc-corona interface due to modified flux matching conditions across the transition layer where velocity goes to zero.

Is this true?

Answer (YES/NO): NO